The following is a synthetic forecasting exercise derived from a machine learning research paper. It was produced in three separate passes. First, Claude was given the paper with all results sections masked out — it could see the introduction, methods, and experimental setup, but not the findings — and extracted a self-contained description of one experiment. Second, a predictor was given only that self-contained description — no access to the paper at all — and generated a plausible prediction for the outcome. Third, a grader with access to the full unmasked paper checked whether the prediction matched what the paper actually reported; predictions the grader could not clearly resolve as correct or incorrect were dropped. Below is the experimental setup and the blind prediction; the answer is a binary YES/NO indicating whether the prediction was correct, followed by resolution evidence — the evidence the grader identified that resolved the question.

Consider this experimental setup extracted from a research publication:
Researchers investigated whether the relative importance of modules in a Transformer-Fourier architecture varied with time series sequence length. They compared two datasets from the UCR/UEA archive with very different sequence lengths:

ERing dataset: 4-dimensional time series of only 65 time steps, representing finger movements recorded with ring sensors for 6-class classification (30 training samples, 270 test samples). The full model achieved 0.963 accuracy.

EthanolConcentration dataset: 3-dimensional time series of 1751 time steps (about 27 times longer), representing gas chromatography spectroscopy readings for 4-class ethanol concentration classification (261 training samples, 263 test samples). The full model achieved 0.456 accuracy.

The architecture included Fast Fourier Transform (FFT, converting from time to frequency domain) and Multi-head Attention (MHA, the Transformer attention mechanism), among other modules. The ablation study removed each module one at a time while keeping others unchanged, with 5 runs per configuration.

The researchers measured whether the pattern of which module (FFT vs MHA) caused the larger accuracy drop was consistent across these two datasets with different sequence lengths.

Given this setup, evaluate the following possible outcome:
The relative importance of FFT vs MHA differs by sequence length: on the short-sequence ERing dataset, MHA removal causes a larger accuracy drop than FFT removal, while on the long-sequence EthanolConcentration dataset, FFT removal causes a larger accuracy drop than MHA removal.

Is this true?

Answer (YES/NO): NO